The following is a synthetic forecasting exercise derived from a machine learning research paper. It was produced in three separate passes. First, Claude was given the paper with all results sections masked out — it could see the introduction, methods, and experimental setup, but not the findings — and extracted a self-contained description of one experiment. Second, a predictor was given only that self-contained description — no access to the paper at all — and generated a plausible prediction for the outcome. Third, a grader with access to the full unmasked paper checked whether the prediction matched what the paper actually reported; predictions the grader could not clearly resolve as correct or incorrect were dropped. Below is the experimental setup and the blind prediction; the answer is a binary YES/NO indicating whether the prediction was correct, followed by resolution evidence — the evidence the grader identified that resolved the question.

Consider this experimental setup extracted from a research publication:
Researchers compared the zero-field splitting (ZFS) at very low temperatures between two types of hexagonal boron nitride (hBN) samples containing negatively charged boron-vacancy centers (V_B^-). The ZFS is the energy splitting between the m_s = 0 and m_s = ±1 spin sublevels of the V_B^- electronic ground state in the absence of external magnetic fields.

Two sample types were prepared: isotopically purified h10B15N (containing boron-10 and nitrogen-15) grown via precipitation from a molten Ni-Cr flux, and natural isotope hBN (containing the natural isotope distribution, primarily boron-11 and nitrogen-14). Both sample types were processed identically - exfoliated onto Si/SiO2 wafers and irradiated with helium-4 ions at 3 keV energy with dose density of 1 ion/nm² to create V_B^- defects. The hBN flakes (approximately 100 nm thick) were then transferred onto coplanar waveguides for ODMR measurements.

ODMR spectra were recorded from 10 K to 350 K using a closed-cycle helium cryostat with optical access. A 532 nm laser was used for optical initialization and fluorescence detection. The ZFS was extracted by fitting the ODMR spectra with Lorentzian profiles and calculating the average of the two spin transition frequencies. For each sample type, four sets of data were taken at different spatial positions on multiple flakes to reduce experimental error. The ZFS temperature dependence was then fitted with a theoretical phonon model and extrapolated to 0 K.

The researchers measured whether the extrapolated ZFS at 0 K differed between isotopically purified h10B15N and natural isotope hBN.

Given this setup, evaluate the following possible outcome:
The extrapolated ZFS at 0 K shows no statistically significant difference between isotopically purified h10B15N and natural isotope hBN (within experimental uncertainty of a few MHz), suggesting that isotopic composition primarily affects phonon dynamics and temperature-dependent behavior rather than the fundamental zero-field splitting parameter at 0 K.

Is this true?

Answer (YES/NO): NO